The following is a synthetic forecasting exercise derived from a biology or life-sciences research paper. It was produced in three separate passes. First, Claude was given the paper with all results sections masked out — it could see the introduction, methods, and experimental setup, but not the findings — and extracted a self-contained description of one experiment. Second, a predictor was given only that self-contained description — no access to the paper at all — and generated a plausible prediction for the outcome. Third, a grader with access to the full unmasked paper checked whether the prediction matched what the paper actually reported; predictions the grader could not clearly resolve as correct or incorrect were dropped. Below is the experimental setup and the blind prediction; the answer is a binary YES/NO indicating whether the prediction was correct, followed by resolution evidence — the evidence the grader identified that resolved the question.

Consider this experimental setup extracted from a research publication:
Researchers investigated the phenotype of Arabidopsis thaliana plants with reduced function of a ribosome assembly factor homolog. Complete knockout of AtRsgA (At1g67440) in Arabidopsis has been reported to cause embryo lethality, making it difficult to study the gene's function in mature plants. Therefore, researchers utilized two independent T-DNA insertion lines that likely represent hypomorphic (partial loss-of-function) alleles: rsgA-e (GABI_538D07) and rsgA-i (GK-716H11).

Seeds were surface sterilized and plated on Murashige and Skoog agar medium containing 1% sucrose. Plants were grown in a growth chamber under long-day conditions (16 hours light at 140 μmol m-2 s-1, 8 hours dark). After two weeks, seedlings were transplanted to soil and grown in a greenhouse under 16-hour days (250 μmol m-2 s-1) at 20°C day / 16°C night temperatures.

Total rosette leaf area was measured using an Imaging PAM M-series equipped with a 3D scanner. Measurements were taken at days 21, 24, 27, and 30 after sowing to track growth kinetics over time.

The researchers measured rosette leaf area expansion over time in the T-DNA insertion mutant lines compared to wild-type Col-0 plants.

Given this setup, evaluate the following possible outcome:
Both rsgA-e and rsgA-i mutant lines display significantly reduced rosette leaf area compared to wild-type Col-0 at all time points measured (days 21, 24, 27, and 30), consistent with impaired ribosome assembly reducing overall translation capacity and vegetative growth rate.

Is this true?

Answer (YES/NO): NO